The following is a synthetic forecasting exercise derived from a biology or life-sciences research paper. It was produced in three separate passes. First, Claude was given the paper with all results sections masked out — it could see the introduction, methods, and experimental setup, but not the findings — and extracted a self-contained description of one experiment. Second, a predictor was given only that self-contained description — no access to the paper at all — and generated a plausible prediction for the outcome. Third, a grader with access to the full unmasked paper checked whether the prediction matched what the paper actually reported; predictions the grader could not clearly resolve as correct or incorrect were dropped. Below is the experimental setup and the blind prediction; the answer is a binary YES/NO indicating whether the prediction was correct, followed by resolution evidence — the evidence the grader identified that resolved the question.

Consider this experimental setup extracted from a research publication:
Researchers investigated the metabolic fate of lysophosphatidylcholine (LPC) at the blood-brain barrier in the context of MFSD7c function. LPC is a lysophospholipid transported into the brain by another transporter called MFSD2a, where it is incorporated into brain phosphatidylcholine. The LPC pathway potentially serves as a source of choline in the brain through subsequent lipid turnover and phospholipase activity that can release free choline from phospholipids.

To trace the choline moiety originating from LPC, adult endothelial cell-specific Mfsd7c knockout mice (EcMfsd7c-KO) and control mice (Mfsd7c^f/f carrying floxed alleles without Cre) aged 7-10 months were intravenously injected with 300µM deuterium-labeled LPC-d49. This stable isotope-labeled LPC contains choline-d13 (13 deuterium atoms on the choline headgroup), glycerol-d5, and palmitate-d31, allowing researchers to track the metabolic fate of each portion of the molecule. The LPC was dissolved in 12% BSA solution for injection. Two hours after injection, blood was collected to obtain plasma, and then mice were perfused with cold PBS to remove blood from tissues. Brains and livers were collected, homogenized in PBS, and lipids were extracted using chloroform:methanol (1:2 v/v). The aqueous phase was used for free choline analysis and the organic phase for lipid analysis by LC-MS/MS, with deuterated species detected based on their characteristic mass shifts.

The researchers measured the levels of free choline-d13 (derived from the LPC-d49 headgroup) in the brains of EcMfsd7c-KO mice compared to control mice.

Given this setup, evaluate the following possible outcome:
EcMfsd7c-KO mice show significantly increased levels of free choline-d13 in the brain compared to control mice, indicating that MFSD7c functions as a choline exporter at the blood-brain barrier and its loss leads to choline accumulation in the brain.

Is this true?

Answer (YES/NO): YES